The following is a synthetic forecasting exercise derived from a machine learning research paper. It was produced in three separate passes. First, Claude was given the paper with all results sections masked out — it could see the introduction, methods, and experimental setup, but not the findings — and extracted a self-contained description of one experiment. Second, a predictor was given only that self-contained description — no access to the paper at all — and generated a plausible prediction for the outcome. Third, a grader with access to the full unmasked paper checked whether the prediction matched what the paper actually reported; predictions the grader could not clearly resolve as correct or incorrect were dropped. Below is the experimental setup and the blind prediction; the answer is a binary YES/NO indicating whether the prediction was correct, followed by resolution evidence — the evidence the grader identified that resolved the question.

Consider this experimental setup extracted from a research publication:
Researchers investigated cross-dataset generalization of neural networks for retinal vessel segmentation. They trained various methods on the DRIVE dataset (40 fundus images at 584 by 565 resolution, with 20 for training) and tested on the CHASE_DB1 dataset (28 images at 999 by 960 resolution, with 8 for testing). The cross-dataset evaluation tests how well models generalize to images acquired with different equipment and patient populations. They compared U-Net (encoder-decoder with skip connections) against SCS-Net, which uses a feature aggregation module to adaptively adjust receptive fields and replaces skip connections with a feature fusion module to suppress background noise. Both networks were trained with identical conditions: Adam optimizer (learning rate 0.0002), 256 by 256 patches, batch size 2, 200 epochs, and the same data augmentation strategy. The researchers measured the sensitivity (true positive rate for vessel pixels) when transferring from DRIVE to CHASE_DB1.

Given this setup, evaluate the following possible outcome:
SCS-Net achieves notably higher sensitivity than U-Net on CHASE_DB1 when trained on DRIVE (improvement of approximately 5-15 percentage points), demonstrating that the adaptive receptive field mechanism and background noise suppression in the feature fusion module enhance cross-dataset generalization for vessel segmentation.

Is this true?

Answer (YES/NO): NO